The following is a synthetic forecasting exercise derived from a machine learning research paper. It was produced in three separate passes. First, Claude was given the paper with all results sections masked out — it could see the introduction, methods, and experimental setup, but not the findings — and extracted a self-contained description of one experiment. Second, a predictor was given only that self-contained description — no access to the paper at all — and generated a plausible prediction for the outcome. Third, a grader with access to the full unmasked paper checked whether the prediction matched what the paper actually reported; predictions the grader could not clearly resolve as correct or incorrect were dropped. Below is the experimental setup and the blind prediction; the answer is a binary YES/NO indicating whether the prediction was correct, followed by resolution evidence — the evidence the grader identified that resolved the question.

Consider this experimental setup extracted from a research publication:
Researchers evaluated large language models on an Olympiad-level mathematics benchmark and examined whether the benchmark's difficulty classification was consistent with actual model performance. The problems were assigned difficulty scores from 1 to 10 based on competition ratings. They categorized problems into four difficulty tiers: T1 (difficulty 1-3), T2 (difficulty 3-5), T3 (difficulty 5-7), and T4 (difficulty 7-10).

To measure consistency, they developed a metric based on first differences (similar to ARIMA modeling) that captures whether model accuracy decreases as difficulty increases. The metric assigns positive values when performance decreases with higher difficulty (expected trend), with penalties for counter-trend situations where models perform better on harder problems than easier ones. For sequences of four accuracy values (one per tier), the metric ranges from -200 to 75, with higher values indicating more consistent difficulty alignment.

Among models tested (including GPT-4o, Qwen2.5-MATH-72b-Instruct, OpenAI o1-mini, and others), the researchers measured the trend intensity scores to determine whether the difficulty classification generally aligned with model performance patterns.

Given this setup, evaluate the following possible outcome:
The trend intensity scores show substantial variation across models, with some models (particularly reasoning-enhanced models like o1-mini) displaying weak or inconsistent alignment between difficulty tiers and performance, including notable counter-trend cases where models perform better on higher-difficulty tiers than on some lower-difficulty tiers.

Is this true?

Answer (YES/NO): NO